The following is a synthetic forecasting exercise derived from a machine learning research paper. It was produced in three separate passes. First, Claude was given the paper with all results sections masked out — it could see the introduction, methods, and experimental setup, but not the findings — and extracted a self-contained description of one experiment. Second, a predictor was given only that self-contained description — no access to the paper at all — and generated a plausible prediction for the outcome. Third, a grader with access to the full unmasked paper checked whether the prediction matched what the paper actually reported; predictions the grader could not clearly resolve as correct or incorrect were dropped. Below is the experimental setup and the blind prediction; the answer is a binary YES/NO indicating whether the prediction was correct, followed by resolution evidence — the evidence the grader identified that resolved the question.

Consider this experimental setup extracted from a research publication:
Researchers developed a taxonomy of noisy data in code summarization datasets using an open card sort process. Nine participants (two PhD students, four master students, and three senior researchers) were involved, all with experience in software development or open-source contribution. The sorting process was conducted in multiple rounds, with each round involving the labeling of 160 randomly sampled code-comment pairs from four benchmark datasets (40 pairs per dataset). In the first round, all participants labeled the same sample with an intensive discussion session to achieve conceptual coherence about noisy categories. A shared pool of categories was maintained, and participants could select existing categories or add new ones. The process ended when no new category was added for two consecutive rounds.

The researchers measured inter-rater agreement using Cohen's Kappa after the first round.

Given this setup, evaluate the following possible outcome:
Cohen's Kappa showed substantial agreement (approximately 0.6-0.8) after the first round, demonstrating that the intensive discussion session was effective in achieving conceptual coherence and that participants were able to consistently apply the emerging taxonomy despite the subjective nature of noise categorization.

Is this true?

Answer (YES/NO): NO